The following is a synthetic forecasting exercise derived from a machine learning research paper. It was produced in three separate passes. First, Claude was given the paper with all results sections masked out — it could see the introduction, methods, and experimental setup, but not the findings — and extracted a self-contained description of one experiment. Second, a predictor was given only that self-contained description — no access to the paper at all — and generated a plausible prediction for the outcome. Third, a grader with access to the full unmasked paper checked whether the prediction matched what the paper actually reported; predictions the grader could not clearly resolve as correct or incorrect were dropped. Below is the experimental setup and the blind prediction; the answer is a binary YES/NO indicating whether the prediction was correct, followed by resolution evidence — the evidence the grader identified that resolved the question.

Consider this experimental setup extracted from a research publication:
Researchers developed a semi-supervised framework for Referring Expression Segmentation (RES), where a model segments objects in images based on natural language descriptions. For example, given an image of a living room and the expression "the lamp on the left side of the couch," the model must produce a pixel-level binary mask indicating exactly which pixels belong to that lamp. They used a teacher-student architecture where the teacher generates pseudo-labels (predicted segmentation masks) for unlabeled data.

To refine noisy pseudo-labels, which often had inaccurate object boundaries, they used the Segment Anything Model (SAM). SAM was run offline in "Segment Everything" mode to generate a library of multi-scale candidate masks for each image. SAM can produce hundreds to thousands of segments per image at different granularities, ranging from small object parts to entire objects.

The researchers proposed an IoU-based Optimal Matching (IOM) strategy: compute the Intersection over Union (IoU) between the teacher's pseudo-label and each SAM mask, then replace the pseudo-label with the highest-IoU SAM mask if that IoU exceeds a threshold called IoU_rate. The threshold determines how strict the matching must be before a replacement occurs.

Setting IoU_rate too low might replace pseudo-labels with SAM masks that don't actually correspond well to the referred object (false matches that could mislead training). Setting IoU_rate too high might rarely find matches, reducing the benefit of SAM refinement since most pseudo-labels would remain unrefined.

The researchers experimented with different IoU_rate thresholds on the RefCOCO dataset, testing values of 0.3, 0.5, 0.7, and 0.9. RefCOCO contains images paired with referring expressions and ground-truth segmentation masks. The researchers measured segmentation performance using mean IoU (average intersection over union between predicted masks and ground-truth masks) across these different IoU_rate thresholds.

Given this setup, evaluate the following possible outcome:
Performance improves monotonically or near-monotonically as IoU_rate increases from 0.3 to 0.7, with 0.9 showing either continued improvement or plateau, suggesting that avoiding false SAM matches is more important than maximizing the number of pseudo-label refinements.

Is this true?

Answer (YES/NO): NO